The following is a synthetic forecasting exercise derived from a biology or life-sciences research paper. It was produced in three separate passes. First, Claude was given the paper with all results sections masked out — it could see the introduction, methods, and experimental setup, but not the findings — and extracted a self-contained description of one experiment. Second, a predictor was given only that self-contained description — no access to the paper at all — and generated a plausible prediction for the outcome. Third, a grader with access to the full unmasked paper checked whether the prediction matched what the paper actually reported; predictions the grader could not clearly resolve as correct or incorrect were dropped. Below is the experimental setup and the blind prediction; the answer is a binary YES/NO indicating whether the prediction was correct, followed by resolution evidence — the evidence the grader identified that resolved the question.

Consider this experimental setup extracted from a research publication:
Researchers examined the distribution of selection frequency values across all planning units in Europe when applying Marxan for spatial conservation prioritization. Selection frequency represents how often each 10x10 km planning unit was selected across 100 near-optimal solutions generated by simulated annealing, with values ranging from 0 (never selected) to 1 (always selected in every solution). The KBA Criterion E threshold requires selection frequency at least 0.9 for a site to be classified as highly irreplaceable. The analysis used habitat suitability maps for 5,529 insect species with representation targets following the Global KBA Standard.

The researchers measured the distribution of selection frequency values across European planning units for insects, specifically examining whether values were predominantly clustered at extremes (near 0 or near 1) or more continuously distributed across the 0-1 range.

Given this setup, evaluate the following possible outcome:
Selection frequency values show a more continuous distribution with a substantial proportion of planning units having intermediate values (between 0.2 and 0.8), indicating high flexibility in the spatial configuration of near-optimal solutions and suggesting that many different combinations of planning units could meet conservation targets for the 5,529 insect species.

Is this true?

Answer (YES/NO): NO